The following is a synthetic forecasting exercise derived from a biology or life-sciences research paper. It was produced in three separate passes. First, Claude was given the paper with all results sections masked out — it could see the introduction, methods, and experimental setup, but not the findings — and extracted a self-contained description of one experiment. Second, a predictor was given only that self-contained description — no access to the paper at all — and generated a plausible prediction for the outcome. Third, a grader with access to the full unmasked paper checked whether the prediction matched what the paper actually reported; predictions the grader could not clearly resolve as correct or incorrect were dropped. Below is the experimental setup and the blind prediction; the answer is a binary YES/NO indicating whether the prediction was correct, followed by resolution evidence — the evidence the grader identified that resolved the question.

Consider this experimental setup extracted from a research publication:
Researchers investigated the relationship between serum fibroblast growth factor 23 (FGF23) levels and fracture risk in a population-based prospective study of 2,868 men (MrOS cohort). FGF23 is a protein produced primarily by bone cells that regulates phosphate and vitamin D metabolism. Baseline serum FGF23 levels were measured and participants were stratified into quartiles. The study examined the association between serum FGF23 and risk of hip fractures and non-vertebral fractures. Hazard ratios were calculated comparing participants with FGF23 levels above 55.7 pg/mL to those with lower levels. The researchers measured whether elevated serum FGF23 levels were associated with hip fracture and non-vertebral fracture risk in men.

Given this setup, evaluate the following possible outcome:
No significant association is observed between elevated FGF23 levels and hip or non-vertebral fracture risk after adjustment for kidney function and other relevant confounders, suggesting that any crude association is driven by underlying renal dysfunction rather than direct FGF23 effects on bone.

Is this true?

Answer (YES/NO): NO